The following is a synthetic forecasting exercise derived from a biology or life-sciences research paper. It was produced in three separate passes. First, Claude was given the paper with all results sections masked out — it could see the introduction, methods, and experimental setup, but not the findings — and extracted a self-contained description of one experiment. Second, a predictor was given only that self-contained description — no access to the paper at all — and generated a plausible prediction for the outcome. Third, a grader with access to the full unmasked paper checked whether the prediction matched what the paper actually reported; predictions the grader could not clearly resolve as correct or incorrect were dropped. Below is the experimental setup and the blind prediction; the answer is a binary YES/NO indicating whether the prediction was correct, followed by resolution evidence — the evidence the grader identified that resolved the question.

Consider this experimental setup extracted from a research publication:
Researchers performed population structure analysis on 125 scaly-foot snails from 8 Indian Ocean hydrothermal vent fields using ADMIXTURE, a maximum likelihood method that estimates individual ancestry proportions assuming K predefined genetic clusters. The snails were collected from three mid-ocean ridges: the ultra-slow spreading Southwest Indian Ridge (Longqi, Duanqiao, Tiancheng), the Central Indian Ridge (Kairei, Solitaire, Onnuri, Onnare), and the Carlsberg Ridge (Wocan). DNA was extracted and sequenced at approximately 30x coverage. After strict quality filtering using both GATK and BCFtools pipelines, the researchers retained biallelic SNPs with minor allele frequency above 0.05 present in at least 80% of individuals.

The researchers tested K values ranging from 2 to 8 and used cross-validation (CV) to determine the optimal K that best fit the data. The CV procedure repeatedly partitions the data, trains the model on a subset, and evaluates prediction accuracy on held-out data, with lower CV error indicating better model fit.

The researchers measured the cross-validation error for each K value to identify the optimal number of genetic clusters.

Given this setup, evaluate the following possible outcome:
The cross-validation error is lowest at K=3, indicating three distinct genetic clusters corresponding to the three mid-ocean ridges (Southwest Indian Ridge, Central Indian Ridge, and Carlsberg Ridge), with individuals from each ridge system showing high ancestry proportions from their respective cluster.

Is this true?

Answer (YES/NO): NO